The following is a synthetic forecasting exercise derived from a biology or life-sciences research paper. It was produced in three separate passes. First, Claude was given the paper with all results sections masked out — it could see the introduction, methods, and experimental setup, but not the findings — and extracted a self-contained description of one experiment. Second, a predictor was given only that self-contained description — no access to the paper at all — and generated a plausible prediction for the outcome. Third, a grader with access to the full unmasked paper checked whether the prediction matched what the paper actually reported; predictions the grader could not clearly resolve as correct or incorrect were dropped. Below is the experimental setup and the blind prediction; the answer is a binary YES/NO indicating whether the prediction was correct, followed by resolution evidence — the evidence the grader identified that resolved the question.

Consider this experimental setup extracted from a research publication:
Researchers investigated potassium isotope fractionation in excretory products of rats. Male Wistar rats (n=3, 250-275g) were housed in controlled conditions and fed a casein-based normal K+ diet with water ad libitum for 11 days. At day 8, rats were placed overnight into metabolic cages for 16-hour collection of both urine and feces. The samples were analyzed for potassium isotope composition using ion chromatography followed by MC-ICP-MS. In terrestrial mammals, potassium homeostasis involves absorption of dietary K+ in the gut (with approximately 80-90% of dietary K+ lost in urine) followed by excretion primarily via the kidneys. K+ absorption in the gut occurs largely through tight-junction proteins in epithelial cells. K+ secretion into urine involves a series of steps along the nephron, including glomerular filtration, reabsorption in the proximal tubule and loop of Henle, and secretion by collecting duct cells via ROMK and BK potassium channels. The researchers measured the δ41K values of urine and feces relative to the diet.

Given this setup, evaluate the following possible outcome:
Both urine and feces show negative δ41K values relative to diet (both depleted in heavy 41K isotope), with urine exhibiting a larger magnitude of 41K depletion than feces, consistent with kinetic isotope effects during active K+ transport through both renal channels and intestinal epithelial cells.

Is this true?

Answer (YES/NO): NO